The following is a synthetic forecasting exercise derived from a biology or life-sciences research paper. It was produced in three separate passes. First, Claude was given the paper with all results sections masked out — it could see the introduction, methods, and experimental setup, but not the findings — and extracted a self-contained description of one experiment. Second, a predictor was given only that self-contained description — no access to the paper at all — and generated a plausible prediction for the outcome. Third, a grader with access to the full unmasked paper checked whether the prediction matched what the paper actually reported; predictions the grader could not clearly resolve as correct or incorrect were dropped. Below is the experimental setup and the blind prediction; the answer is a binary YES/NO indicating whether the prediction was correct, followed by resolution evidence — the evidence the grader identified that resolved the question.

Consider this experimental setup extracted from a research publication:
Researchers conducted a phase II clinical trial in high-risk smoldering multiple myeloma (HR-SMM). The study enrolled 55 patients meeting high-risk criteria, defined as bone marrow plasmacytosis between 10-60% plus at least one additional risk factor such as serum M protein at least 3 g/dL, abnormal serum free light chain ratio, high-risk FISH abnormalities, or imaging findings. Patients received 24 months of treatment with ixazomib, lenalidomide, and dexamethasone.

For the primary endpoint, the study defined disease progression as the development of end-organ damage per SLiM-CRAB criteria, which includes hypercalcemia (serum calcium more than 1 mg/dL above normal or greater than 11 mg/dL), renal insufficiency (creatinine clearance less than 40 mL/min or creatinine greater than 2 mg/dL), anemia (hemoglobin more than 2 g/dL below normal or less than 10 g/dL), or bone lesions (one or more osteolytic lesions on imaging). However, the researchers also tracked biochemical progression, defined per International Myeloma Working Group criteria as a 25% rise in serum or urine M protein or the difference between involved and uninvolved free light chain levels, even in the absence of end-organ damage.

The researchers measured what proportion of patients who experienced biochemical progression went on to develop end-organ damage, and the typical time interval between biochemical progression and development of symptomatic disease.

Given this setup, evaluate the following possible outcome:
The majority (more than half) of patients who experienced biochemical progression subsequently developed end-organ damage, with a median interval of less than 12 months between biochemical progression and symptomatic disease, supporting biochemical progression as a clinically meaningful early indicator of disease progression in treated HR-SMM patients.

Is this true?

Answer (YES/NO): NO